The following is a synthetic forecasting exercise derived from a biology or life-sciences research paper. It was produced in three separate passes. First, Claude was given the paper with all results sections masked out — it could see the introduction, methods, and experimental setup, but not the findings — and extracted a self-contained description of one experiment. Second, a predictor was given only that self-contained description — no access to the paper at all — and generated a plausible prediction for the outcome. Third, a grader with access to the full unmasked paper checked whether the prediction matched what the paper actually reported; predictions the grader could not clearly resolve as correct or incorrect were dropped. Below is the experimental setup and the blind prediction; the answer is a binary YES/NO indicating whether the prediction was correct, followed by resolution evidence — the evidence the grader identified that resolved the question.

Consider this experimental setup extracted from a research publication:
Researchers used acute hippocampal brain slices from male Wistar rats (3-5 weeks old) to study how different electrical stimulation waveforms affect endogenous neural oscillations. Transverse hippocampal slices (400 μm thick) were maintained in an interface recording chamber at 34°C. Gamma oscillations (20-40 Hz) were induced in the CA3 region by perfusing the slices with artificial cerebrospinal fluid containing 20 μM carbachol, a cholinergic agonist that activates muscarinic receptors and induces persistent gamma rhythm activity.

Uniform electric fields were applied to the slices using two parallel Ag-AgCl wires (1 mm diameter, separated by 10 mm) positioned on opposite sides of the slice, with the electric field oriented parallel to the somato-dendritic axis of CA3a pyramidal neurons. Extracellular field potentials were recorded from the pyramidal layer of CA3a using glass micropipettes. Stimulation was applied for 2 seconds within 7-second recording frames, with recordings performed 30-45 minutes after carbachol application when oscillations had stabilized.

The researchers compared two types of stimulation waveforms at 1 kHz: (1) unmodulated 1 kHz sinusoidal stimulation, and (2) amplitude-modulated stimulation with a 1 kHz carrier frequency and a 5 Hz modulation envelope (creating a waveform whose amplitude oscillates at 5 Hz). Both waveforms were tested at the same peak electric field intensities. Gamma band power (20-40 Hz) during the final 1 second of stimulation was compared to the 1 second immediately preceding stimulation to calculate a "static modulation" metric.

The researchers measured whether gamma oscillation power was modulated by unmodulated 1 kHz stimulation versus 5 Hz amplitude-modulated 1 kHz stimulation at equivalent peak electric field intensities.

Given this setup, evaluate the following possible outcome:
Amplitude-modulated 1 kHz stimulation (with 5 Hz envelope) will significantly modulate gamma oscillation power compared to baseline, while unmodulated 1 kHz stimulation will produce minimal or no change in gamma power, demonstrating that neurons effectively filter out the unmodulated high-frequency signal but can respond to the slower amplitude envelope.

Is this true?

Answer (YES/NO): NO